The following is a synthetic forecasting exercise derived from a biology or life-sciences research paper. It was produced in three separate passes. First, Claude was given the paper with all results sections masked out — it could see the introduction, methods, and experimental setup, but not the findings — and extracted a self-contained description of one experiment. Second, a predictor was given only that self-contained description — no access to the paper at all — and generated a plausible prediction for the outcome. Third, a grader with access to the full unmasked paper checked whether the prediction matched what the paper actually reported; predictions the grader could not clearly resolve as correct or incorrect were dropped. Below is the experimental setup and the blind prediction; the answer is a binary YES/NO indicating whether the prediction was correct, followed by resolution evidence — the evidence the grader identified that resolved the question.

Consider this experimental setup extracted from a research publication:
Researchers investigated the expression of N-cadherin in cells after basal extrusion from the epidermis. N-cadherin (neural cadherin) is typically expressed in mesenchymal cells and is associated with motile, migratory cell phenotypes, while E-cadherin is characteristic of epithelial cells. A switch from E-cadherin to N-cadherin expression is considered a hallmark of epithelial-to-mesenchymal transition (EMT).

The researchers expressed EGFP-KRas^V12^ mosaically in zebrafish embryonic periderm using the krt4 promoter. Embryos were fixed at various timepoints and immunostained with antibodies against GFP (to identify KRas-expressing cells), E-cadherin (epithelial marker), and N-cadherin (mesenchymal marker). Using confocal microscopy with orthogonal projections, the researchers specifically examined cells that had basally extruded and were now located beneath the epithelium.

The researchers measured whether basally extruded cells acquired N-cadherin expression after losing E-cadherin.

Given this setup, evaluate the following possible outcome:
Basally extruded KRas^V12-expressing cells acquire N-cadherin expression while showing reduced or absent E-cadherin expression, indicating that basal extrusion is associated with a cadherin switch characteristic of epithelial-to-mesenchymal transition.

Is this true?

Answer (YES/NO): NO